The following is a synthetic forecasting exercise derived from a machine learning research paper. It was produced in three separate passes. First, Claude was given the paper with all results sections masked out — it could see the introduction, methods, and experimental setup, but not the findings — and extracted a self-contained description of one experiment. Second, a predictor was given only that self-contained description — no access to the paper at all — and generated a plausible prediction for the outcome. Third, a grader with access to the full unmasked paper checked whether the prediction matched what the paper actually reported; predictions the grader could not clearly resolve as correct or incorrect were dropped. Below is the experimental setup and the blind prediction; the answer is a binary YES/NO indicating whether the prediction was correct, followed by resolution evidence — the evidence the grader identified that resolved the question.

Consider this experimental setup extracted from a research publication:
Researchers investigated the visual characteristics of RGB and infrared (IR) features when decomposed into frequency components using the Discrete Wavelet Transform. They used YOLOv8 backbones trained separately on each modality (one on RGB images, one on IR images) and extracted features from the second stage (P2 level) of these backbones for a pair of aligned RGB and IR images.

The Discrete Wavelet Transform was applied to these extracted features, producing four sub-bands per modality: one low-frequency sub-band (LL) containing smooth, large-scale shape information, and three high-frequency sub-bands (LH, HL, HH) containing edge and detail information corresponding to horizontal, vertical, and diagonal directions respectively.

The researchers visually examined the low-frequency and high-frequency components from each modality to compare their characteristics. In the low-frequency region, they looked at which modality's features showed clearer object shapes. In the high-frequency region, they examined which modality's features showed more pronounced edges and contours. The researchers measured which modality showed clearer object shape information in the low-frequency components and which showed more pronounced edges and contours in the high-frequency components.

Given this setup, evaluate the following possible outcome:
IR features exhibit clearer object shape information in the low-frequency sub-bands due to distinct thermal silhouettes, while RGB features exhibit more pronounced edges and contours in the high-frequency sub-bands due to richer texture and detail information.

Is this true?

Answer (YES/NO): YES